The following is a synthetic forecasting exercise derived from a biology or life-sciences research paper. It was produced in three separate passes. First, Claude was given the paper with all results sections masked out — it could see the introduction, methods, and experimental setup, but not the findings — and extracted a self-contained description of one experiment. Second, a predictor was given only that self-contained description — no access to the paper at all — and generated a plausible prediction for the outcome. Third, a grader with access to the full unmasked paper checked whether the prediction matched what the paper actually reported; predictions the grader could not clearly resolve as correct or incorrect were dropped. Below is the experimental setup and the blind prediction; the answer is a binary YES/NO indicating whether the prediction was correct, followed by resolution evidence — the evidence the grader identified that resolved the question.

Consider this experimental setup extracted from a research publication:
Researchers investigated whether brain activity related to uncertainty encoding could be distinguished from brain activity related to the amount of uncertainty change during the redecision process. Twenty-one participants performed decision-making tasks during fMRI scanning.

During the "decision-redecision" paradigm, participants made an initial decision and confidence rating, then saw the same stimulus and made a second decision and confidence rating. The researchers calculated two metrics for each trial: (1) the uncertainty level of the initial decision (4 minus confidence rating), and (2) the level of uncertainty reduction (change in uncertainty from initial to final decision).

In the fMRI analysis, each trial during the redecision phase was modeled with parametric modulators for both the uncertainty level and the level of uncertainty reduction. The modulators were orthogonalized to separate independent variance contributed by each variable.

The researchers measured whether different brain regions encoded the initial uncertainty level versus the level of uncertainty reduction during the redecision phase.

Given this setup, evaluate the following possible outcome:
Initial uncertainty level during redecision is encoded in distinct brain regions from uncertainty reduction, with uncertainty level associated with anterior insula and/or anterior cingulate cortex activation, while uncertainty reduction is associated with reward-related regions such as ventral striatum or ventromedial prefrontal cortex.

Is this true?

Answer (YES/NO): YES